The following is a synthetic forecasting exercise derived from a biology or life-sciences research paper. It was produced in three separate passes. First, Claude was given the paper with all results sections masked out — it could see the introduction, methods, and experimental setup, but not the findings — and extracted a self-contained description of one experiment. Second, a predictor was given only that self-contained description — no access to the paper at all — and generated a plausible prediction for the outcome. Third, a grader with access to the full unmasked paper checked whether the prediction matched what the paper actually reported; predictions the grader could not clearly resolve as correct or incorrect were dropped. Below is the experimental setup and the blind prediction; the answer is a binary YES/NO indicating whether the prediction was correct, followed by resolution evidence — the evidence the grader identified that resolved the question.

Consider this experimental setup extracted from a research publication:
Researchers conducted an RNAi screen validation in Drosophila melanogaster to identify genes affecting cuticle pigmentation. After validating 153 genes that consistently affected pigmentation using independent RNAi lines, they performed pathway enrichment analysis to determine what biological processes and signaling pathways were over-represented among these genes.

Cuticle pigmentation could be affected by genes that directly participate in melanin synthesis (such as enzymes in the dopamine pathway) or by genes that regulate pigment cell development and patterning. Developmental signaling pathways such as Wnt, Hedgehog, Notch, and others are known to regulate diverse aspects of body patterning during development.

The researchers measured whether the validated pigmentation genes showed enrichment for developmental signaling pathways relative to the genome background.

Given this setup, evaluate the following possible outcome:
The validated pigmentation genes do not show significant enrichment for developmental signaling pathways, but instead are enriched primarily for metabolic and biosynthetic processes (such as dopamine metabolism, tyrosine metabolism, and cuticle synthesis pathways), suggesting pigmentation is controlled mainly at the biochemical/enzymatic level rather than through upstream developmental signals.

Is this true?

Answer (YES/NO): NO